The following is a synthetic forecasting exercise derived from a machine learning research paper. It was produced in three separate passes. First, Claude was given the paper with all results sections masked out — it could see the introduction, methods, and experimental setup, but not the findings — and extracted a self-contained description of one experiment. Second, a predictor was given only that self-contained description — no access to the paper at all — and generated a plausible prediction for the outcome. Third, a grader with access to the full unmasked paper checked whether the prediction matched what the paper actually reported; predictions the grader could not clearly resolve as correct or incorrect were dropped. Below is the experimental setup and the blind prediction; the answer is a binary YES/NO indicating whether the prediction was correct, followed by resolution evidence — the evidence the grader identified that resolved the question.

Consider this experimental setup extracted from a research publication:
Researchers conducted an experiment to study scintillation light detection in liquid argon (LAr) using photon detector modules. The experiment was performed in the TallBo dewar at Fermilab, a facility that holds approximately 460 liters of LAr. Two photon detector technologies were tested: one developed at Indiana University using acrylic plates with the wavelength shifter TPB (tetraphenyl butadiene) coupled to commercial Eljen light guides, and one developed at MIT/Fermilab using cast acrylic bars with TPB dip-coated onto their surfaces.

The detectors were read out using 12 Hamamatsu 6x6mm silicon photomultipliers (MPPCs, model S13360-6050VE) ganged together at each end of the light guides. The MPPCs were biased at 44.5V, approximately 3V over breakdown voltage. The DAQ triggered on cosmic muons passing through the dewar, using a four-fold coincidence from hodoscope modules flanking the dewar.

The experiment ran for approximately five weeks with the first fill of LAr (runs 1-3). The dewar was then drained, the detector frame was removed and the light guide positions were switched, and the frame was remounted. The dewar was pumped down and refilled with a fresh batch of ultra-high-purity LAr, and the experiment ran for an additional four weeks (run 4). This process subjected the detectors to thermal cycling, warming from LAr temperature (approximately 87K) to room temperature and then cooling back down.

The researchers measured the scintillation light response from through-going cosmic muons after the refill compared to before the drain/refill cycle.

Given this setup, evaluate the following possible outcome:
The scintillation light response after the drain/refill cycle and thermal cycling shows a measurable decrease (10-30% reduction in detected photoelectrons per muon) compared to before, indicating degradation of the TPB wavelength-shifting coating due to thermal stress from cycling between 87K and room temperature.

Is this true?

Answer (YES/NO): NO